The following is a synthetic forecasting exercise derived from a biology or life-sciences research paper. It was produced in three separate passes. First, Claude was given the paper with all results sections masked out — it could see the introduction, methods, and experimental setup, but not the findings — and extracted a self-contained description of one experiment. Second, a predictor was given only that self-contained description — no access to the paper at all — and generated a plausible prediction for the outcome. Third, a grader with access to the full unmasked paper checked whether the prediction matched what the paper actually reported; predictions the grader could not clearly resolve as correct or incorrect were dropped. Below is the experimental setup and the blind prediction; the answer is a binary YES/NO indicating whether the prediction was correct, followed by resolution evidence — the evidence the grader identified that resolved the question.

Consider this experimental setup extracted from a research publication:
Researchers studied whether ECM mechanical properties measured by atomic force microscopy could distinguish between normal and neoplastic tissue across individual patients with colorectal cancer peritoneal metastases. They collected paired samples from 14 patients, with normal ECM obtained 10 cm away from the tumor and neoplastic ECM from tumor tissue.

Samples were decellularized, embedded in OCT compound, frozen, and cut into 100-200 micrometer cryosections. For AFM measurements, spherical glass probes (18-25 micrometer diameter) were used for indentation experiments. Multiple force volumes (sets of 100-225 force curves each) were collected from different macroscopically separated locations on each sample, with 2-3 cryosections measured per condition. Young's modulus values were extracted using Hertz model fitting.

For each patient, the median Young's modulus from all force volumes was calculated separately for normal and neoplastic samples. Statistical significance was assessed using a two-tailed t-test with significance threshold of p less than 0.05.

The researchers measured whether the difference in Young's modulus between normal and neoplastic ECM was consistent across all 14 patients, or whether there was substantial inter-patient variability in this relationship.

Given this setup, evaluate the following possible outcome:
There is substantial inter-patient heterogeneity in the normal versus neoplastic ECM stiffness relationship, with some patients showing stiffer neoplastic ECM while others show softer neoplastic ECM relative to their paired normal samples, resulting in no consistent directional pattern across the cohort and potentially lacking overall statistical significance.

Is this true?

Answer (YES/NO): NO